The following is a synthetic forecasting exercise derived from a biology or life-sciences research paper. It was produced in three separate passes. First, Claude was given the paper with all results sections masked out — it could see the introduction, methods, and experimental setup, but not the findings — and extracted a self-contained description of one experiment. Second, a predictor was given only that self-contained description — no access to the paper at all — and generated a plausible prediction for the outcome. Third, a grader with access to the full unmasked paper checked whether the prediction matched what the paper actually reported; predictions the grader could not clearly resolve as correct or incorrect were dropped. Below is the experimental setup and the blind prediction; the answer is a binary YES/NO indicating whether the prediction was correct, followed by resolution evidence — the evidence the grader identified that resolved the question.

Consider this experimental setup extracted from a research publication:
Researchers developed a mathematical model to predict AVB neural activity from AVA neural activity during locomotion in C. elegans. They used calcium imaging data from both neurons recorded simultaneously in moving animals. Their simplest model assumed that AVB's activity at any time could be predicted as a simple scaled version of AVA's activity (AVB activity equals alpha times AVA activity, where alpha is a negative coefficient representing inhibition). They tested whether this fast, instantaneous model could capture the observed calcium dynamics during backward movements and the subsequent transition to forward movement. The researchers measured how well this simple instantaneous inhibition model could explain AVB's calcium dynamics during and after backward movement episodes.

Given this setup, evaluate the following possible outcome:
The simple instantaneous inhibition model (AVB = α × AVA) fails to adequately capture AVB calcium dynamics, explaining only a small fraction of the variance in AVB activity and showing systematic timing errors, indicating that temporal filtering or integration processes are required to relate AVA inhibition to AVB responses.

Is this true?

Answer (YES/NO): NO